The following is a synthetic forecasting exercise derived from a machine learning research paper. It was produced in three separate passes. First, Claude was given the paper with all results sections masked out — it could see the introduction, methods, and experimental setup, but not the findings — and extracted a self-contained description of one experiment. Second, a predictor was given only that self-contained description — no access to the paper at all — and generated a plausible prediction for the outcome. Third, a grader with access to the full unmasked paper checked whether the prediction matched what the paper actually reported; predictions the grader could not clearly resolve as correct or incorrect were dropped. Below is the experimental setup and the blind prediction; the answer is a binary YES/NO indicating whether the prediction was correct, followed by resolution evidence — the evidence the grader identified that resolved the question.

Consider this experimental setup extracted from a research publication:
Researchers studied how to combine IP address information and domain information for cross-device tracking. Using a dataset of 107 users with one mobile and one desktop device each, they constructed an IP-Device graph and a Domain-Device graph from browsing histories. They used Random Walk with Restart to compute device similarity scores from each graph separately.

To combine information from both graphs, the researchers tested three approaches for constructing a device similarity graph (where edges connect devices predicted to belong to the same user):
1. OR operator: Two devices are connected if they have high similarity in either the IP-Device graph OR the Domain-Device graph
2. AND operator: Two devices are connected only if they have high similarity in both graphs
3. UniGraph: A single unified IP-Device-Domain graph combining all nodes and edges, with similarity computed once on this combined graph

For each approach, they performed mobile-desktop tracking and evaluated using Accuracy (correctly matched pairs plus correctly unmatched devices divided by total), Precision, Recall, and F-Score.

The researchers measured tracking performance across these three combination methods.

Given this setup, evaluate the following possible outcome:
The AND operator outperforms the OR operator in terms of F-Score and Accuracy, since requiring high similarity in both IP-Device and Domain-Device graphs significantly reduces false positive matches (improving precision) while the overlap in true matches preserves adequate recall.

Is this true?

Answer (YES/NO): NO